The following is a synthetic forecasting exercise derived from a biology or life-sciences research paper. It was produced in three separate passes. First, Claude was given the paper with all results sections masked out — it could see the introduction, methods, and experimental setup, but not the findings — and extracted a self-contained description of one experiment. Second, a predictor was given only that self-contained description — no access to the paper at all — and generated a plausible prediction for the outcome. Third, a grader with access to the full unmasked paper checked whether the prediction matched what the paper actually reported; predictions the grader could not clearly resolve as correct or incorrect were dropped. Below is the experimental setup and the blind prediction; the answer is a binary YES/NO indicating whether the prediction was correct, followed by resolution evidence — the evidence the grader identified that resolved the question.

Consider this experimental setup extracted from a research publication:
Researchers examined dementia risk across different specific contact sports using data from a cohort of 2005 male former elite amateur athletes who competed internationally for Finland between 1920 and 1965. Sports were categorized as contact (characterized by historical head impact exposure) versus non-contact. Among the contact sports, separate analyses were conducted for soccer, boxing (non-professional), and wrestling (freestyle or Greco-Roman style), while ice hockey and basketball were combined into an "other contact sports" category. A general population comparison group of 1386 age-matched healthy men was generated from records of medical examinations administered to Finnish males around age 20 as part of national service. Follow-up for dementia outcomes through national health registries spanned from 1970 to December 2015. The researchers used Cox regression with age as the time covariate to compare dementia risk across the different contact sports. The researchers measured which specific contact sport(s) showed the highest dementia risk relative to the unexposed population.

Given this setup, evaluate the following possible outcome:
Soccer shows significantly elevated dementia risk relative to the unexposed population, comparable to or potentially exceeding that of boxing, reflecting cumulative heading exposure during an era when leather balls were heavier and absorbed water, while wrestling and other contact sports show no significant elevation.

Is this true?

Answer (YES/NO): NO